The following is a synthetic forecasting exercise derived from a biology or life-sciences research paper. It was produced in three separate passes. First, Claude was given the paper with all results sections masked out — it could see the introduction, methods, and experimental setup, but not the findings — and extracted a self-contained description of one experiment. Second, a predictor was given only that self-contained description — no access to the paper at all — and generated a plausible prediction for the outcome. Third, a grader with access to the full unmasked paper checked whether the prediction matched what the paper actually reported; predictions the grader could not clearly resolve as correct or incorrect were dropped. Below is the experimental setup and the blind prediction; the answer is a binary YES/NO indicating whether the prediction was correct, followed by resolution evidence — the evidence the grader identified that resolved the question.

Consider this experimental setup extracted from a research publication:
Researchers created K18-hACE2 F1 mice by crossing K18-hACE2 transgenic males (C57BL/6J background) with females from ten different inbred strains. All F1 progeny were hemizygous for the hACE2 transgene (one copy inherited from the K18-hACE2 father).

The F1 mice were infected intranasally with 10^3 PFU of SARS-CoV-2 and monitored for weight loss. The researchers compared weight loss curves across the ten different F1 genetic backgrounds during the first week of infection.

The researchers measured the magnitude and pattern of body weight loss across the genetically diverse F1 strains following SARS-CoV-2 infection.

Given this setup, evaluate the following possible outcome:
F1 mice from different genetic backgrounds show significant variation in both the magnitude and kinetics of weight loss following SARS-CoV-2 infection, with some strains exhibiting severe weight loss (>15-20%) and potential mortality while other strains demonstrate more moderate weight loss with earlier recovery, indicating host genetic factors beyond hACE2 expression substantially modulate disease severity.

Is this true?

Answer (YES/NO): YES